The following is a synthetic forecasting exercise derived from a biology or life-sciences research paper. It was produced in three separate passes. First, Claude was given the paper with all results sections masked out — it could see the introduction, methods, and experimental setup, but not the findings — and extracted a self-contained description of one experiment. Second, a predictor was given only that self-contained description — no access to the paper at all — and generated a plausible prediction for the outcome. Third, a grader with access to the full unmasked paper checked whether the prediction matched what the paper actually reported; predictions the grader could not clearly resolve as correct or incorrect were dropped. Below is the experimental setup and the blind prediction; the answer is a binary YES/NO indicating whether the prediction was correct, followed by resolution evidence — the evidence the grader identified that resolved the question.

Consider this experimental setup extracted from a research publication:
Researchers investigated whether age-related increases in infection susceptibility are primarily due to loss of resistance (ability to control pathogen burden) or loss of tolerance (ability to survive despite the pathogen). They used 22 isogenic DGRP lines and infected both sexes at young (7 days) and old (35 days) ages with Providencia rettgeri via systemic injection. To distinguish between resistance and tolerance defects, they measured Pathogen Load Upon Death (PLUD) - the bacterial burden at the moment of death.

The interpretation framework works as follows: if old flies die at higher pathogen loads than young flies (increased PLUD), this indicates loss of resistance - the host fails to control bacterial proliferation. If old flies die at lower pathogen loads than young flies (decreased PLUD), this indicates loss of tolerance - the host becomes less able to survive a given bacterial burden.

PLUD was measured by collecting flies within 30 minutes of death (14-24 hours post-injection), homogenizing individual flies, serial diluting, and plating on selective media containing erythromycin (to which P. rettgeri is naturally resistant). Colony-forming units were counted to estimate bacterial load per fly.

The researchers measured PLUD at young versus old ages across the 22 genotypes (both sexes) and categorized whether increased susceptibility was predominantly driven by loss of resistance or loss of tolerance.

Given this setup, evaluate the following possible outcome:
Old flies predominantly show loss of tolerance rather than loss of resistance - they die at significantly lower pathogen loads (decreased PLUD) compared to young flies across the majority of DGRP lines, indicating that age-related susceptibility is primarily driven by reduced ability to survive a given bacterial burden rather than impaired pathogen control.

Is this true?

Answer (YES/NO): YES